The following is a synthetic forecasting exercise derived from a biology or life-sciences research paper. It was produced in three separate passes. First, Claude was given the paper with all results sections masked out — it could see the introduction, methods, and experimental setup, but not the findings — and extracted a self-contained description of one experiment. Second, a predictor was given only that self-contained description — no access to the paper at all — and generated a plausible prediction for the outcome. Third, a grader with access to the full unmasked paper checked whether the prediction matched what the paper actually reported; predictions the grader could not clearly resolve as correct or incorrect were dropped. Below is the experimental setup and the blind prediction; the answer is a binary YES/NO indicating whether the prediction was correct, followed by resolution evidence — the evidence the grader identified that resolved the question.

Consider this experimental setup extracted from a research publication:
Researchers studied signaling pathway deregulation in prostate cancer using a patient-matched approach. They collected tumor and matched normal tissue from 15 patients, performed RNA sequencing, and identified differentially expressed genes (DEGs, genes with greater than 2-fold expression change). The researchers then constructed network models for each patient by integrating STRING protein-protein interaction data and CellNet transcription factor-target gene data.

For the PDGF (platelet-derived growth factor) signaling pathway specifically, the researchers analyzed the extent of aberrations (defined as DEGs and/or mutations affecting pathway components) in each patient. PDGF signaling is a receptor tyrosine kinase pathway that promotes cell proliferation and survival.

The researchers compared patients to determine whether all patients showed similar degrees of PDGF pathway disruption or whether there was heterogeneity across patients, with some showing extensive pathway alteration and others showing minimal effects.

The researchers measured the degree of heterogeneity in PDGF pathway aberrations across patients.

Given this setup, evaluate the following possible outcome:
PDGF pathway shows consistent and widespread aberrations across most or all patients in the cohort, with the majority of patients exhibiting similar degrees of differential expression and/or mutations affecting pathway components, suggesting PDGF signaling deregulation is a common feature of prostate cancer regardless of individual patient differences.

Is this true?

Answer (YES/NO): NO